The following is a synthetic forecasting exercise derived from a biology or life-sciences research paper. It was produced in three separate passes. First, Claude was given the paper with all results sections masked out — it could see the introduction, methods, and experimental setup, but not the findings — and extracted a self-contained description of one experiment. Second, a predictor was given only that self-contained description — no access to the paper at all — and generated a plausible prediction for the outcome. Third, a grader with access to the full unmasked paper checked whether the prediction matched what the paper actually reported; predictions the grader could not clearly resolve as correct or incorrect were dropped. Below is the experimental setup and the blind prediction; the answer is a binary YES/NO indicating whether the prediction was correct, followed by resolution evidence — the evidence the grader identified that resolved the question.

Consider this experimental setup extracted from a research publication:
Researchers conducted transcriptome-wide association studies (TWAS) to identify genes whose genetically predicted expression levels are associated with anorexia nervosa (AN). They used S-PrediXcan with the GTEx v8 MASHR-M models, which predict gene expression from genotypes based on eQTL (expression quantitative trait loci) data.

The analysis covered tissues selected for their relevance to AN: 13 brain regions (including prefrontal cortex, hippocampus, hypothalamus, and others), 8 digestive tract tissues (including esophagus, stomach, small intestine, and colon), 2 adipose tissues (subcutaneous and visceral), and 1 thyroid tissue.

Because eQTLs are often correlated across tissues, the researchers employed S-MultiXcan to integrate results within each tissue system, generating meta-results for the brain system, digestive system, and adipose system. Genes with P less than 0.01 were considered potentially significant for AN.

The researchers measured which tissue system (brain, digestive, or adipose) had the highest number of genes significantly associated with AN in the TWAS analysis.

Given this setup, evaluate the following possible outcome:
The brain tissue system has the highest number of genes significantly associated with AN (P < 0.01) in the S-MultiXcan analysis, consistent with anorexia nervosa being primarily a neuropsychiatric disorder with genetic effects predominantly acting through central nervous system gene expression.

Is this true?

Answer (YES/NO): YES